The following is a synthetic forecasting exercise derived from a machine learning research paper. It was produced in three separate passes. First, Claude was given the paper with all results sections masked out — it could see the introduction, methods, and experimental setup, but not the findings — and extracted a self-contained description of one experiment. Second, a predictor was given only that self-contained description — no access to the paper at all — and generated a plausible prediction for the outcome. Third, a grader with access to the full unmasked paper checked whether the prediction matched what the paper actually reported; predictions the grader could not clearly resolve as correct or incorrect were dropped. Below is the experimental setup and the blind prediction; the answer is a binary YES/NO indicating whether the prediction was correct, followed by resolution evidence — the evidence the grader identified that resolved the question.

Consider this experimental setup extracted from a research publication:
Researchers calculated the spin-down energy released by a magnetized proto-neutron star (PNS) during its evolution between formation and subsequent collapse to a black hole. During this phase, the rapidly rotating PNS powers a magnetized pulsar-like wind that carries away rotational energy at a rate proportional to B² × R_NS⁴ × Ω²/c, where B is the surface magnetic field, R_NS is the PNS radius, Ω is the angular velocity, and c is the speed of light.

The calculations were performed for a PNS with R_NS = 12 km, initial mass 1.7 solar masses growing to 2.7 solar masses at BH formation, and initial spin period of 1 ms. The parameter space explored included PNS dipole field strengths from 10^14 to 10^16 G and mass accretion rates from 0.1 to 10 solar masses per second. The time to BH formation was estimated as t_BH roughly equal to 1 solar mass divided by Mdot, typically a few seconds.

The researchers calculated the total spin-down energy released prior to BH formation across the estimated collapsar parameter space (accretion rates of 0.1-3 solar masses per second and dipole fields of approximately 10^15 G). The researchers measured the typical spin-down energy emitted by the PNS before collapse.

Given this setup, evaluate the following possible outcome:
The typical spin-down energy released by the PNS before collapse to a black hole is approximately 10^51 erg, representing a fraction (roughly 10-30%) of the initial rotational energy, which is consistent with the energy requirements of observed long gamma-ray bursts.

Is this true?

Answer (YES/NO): NO